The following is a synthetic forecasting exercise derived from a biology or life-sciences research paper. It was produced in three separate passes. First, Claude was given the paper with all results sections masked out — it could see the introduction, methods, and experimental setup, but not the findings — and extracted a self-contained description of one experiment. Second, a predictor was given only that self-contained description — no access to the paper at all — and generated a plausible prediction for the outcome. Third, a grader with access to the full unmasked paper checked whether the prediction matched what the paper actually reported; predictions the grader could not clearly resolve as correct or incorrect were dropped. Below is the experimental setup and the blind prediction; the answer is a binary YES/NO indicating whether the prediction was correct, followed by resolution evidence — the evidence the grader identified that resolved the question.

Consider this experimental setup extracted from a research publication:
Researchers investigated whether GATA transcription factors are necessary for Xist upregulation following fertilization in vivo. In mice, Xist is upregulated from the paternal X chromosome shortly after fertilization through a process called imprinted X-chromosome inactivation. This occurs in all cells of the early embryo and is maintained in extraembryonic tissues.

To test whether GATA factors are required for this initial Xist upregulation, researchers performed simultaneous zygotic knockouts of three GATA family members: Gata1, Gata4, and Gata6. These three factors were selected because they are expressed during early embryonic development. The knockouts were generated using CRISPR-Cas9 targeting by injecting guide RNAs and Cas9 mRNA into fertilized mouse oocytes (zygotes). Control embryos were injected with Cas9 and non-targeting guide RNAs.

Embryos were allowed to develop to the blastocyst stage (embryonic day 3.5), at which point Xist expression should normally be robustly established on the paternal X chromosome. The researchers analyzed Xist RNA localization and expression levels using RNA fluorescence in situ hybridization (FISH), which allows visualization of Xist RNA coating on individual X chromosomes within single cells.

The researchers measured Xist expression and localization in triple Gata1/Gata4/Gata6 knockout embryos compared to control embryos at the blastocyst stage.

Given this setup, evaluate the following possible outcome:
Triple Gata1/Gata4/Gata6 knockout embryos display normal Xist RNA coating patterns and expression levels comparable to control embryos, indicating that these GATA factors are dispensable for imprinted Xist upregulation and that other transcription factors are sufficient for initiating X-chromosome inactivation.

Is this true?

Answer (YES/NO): NO